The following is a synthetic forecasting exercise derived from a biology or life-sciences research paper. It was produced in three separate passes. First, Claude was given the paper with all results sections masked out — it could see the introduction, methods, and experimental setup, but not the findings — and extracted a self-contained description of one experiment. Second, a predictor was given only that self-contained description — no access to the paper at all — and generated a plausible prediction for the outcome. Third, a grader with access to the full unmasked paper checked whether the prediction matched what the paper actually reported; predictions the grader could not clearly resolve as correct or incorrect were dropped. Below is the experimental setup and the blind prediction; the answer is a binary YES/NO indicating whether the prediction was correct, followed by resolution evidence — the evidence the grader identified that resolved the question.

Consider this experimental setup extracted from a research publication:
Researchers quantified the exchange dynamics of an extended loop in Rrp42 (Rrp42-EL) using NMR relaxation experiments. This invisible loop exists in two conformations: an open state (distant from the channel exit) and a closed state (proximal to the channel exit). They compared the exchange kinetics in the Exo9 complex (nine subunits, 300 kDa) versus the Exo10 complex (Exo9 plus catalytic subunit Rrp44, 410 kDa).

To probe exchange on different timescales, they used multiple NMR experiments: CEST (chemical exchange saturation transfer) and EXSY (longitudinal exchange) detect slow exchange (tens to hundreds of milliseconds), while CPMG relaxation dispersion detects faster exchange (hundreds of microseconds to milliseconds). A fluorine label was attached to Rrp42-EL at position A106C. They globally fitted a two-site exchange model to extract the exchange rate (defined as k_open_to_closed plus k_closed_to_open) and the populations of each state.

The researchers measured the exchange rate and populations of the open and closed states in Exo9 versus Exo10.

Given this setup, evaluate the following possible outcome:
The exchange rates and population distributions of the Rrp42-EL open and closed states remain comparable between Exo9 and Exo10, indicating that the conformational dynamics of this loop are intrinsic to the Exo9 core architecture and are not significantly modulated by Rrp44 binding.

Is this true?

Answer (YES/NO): NO